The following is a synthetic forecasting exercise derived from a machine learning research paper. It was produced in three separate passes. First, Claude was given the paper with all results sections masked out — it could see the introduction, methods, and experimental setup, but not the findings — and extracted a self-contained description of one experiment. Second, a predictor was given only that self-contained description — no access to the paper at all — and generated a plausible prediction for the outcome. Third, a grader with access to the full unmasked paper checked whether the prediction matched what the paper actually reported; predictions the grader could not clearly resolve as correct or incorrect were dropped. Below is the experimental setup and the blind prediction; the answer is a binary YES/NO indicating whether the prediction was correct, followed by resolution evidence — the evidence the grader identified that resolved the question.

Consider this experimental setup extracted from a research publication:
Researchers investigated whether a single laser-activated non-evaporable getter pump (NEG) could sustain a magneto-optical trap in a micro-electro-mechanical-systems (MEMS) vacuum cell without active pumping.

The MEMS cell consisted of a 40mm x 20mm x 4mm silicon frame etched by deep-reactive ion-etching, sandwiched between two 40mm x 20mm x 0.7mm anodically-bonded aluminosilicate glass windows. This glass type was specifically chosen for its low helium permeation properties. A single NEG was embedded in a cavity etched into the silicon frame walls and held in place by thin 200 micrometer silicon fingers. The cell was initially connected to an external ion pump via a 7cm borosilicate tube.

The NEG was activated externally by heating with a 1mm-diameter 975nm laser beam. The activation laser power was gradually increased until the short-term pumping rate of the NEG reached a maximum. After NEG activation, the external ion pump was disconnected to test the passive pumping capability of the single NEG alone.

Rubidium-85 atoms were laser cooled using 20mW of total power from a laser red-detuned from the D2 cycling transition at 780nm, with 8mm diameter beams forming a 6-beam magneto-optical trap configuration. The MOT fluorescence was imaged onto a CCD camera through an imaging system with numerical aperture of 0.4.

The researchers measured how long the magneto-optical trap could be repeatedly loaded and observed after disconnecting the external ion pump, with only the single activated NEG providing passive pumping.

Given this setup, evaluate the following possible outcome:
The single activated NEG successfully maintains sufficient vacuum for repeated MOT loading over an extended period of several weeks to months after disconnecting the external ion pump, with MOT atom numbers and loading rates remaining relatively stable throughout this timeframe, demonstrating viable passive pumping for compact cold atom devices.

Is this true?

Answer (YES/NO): NO